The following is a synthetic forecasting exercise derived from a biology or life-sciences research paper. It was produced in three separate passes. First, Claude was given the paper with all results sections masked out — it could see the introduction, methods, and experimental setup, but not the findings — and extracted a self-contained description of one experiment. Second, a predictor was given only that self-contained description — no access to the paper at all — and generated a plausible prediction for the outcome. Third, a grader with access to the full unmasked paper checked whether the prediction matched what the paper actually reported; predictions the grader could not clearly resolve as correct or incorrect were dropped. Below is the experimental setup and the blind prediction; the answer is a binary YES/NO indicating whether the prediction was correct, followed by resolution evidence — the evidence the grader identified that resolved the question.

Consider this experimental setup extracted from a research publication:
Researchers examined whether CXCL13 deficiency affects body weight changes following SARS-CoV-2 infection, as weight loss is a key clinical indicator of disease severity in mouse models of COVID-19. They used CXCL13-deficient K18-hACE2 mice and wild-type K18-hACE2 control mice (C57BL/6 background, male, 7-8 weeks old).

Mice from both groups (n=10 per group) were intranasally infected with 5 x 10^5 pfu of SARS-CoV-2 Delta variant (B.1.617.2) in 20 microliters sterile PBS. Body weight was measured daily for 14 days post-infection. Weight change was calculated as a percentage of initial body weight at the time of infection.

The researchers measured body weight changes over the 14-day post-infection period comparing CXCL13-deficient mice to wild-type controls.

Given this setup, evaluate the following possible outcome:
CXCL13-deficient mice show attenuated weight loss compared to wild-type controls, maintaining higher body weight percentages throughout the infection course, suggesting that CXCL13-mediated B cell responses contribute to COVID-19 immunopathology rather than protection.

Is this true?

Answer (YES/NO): NO